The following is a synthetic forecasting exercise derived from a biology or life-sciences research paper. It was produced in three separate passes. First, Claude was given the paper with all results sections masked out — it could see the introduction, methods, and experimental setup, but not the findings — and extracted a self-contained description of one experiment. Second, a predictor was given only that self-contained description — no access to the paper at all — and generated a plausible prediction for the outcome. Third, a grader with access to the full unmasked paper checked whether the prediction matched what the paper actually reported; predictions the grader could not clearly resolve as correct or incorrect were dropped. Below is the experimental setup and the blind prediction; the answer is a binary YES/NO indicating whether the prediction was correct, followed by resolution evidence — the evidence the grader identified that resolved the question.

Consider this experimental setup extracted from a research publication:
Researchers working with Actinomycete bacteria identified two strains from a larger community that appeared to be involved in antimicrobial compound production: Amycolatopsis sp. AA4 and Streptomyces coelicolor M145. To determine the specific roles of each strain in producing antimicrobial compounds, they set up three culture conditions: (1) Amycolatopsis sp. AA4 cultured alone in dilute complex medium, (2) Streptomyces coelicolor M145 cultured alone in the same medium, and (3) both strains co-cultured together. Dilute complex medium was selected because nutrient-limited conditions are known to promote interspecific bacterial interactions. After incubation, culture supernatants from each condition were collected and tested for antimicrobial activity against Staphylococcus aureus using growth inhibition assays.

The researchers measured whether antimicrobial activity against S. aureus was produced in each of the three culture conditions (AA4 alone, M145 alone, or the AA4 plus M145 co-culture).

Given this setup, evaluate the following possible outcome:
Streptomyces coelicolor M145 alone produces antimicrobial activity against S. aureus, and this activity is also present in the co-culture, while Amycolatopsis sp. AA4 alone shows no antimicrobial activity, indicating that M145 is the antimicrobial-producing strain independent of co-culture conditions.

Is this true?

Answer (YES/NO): NO